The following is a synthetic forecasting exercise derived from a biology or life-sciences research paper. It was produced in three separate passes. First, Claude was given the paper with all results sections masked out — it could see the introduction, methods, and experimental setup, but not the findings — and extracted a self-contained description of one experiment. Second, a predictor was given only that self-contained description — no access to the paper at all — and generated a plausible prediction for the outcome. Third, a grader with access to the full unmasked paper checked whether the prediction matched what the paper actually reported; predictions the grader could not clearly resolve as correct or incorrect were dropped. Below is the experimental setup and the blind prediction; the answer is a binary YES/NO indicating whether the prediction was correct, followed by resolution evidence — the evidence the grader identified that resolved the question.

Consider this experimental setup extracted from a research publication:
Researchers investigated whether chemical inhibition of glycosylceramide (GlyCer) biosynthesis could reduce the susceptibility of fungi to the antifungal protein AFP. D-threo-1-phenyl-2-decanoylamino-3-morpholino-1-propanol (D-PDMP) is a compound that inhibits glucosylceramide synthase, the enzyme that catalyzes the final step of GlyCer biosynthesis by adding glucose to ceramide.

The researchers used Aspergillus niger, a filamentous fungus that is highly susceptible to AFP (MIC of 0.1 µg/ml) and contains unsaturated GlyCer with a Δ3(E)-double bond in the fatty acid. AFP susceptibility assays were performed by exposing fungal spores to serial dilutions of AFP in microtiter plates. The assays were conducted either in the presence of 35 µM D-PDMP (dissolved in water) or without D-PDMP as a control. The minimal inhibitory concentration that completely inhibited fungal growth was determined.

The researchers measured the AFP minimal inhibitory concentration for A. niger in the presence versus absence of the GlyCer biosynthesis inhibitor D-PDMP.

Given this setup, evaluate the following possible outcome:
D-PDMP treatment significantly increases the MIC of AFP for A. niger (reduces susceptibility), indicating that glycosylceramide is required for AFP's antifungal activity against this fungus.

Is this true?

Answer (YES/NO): NO